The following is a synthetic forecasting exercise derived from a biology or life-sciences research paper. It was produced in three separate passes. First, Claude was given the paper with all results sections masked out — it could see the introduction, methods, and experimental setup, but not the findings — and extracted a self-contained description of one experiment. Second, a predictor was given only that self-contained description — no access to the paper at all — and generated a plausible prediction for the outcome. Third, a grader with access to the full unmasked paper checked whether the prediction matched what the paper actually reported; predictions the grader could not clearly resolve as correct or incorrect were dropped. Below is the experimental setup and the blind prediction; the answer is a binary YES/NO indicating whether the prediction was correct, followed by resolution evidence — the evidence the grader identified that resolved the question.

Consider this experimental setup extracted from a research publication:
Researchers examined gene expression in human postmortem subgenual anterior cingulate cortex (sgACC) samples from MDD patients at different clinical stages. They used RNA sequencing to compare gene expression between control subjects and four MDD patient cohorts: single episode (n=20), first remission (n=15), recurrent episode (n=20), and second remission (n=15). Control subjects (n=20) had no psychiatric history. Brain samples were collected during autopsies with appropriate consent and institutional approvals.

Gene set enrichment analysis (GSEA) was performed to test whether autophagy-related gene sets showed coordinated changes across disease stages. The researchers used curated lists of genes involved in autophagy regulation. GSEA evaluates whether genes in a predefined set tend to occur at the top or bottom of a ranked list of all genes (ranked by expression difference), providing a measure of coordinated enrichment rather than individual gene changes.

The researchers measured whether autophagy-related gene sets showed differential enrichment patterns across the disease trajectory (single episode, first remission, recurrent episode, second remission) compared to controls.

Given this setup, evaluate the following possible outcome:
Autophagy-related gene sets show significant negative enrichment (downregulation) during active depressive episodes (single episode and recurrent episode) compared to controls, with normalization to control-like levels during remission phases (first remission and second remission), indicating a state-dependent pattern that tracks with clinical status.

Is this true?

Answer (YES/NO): NO